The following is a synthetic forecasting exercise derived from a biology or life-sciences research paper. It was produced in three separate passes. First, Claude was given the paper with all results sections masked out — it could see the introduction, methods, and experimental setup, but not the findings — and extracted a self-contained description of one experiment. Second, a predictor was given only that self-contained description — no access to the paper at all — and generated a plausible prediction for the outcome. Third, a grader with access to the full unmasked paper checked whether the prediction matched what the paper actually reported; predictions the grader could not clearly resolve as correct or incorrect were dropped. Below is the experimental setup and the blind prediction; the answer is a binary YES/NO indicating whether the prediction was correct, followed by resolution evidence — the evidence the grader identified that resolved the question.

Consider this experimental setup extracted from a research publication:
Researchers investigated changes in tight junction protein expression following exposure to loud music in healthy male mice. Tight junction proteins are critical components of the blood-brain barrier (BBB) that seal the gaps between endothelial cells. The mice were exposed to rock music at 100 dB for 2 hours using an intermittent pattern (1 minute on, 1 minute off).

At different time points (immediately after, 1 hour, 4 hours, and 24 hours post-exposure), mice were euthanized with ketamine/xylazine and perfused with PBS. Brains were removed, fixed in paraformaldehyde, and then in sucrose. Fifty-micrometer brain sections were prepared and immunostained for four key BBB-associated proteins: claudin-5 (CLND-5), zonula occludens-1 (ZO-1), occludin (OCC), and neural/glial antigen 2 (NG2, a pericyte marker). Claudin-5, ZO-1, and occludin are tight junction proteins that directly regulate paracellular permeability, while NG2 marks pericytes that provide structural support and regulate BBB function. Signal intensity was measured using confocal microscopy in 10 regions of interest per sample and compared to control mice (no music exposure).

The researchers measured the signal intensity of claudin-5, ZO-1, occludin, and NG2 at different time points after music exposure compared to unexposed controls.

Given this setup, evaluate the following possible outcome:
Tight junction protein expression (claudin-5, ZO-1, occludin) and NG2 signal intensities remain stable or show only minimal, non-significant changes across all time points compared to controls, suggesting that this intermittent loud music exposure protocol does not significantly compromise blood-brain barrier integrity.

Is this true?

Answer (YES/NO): NO